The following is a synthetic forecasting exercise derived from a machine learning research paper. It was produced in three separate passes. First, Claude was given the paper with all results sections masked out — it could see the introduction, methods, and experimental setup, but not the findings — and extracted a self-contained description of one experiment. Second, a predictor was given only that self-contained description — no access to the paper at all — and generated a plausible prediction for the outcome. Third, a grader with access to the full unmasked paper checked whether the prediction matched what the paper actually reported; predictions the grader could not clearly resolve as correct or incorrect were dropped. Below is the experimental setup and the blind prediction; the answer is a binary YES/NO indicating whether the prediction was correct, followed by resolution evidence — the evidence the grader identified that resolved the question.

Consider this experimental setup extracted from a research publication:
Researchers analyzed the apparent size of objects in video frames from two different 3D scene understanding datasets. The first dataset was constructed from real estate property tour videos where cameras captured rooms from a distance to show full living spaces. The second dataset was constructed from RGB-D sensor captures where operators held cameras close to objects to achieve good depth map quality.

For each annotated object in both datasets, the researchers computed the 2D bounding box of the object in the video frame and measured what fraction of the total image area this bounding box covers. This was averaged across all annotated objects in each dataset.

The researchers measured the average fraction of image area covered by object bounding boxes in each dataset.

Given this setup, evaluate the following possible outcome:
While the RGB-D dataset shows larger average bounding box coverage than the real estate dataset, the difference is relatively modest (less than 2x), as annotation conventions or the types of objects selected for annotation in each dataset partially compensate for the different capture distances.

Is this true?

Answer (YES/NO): NO